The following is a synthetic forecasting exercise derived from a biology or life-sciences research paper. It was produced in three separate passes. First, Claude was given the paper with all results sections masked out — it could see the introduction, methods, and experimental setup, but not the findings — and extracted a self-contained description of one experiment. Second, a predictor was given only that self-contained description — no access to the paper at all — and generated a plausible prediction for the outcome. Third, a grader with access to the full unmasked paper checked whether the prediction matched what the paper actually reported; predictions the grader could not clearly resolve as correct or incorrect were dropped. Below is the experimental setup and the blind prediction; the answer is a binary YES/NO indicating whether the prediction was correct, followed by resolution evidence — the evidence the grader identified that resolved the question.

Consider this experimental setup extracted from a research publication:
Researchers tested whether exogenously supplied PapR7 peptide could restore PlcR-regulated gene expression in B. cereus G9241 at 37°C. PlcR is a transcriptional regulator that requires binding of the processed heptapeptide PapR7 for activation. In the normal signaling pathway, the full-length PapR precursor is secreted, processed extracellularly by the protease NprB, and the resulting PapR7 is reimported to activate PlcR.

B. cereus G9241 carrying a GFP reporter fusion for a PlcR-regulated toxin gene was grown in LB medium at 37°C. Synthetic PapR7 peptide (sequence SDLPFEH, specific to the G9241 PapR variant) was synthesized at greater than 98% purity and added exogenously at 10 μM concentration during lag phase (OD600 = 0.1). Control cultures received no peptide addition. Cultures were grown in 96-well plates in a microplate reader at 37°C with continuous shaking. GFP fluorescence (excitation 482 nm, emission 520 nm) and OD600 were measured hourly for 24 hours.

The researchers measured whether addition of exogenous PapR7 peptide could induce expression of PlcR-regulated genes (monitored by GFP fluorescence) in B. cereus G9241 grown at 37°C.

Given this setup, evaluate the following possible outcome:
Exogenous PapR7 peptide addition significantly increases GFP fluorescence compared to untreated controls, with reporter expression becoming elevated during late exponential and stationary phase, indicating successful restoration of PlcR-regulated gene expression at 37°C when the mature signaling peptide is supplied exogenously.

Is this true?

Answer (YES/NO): YES